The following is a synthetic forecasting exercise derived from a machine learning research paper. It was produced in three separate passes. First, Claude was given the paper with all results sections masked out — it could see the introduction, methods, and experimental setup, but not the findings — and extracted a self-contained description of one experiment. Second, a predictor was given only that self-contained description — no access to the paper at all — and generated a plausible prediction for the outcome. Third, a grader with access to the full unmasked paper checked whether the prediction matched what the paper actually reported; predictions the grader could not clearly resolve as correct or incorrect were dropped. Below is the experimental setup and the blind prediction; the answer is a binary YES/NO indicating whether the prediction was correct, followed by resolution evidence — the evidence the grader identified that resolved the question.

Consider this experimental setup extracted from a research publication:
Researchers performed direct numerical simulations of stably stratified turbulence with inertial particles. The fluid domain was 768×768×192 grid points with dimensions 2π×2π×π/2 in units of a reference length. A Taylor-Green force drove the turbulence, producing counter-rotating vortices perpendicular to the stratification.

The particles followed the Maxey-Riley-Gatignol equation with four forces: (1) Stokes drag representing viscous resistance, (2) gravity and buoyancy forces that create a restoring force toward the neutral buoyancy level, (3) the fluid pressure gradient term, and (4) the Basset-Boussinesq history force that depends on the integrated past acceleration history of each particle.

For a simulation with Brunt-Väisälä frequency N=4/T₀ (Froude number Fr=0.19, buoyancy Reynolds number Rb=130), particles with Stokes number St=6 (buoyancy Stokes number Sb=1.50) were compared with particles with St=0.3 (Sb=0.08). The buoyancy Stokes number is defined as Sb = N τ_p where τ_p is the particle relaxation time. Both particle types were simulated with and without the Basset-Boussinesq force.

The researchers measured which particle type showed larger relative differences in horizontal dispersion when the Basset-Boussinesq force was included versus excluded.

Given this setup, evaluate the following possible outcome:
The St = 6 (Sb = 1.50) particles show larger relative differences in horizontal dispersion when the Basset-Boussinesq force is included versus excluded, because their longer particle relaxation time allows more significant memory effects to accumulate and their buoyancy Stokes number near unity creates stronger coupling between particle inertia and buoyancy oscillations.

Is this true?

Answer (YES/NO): YES